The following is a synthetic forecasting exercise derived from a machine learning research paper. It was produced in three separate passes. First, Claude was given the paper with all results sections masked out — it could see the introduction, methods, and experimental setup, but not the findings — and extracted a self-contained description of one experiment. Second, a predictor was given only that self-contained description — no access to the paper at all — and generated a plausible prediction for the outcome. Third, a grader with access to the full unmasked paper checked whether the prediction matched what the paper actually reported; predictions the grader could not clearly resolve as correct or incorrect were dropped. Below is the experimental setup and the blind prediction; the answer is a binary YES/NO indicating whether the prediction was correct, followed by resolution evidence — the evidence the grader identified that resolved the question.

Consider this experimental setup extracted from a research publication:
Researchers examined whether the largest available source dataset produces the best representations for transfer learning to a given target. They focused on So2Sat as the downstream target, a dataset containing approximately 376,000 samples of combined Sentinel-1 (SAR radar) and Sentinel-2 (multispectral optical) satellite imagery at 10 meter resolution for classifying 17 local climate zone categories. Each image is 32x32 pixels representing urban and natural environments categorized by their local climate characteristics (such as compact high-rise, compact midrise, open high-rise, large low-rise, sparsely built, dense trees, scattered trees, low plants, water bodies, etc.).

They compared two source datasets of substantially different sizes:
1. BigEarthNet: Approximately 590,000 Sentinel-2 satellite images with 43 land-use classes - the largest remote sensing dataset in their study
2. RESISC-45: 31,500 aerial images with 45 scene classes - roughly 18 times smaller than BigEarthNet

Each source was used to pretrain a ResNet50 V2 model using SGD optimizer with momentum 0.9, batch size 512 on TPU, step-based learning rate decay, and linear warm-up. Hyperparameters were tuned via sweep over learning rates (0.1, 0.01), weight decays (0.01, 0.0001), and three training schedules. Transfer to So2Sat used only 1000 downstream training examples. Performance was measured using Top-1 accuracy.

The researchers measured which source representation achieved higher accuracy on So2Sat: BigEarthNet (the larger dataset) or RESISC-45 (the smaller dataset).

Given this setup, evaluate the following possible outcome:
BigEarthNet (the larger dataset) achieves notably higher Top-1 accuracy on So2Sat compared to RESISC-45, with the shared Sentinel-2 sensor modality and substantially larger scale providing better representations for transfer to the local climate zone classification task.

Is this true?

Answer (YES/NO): NO